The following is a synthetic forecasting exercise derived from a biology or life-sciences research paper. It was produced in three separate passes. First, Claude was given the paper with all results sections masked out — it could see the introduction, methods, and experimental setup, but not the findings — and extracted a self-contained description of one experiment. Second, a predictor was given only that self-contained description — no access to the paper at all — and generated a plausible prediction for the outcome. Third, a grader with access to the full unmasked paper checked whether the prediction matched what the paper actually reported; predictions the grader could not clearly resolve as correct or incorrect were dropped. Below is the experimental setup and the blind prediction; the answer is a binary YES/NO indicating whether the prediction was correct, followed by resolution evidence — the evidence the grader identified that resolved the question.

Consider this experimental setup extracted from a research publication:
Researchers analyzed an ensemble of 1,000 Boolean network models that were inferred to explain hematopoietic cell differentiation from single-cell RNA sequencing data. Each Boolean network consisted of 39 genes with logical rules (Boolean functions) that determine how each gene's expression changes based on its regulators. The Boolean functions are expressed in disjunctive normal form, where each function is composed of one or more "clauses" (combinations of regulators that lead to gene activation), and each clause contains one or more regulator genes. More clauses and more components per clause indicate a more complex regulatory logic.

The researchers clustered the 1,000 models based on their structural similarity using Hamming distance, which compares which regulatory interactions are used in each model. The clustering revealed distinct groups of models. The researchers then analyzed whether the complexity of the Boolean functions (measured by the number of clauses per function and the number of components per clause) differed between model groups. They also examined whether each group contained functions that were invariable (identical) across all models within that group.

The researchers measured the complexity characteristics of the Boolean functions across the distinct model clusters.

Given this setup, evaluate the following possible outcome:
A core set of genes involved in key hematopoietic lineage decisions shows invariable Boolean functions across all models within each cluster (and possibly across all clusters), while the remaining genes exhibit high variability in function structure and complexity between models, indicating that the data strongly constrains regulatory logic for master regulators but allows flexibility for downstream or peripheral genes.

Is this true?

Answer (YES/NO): NO